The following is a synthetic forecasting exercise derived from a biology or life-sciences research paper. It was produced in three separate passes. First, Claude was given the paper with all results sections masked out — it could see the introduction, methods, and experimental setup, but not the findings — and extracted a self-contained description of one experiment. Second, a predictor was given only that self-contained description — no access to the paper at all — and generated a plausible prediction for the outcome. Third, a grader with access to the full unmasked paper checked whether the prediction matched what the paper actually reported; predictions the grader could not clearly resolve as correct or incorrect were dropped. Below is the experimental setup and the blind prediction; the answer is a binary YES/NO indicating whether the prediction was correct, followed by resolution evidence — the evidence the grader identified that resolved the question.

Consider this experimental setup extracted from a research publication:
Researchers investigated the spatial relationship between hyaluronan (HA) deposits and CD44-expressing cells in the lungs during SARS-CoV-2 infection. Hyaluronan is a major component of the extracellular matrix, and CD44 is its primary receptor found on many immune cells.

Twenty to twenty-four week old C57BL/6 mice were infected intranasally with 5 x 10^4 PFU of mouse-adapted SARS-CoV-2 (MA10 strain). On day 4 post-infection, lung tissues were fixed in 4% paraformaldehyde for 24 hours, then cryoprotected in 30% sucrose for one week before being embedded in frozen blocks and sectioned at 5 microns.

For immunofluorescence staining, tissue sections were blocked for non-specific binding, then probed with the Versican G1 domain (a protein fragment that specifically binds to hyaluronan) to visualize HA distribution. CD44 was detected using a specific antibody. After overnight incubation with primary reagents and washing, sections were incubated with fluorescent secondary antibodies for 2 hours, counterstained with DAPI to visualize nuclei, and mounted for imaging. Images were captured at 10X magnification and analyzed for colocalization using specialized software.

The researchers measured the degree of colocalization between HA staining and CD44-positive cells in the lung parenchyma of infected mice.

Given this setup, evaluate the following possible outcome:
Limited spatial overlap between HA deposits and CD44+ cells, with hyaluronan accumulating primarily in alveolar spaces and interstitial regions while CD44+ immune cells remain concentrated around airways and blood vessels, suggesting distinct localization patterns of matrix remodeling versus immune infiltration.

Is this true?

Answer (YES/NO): NO